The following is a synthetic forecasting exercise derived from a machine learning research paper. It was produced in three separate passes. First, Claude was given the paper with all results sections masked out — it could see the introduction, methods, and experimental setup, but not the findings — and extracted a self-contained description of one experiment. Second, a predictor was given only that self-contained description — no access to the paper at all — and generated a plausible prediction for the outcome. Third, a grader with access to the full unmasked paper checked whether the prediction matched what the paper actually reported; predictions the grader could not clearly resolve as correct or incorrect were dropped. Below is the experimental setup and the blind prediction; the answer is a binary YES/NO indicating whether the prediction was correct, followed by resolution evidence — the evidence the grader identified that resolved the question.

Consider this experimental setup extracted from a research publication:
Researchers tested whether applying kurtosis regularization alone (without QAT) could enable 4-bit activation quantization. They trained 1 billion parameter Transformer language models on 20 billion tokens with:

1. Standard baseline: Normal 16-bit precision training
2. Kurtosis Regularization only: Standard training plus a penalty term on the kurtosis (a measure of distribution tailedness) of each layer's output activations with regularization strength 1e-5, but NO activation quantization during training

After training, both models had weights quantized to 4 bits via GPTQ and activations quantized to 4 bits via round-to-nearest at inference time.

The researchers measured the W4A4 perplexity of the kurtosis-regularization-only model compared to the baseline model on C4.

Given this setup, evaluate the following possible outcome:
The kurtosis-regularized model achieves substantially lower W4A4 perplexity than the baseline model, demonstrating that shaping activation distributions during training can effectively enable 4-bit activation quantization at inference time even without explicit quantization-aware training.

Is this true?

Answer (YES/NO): NO